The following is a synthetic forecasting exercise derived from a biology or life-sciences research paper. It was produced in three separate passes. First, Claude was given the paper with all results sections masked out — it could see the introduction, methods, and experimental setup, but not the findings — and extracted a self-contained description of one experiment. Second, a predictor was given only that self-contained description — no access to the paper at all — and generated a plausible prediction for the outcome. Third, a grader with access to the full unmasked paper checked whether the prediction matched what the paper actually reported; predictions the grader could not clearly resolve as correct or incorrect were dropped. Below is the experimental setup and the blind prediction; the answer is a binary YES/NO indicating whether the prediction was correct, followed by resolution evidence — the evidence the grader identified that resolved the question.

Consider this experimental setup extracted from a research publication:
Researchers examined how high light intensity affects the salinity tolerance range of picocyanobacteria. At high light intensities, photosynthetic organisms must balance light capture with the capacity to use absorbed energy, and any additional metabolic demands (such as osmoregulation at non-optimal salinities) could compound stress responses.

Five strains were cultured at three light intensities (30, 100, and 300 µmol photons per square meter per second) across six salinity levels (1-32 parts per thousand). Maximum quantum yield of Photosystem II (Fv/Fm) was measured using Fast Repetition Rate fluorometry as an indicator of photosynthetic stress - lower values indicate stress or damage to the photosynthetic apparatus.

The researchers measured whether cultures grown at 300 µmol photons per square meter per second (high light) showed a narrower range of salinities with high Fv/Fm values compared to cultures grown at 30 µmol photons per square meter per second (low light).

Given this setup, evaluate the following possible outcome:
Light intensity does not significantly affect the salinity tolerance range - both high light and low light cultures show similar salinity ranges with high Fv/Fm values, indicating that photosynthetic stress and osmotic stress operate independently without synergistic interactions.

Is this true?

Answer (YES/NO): NO